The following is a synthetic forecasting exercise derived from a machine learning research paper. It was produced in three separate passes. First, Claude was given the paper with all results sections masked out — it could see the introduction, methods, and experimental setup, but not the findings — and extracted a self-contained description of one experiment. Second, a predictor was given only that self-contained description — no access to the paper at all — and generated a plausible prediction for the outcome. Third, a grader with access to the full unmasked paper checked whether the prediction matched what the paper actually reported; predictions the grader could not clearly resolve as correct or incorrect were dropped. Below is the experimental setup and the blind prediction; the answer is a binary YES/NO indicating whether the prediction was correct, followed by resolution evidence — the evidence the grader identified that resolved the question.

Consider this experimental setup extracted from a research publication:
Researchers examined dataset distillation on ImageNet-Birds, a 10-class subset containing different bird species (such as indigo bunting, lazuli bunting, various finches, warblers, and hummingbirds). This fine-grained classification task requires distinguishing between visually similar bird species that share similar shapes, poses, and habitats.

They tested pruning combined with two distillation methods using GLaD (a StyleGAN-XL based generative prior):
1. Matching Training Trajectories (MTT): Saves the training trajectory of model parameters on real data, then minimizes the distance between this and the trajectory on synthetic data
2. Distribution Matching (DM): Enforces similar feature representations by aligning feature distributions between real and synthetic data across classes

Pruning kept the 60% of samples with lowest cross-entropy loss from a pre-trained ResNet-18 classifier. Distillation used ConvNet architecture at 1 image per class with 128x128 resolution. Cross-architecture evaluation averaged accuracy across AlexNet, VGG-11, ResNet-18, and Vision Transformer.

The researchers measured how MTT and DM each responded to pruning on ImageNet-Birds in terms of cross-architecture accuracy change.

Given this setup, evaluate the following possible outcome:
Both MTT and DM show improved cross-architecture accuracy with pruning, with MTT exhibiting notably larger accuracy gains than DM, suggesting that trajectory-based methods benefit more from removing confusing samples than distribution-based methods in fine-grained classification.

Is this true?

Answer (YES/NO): NO